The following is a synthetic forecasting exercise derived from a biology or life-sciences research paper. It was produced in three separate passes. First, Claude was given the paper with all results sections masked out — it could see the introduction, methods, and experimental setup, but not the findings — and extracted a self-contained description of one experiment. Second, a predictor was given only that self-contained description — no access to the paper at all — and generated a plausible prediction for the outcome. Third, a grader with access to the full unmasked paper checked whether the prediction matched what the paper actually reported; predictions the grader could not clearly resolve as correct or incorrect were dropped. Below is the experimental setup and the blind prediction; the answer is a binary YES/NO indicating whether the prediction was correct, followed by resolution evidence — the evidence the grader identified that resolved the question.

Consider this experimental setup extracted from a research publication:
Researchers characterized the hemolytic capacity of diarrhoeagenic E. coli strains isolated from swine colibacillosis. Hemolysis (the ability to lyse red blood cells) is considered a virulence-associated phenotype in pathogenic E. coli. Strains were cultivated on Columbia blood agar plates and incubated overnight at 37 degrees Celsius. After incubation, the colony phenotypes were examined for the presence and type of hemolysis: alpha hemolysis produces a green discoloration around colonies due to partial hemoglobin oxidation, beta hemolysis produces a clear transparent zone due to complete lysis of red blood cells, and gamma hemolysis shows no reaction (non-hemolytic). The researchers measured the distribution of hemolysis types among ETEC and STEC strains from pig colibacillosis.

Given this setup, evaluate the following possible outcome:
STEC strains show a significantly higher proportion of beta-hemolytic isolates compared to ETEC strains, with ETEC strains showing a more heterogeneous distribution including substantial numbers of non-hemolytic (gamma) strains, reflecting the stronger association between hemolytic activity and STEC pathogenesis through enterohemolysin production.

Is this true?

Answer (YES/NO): NO